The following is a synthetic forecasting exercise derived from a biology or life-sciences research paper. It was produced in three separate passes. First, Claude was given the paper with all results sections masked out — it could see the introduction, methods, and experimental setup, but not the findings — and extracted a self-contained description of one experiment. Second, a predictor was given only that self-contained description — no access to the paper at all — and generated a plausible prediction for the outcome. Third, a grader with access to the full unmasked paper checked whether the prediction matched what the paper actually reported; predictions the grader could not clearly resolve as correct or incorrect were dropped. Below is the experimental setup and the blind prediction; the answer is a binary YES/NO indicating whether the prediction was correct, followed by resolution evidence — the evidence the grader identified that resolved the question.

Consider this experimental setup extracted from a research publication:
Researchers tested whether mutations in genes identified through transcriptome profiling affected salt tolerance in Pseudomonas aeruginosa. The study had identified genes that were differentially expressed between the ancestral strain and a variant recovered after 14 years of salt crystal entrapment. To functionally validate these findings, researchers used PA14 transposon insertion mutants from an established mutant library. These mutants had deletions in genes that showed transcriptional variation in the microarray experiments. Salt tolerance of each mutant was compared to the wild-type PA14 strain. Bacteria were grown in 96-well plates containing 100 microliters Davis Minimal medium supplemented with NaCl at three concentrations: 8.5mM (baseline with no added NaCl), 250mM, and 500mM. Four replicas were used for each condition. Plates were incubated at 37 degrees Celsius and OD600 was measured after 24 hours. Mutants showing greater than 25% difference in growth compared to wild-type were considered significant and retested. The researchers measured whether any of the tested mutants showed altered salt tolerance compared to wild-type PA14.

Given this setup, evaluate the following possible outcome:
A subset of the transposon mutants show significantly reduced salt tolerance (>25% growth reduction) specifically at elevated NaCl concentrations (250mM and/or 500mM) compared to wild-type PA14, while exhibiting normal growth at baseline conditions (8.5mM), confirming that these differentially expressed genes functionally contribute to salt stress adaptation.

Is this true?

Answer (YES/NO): NO